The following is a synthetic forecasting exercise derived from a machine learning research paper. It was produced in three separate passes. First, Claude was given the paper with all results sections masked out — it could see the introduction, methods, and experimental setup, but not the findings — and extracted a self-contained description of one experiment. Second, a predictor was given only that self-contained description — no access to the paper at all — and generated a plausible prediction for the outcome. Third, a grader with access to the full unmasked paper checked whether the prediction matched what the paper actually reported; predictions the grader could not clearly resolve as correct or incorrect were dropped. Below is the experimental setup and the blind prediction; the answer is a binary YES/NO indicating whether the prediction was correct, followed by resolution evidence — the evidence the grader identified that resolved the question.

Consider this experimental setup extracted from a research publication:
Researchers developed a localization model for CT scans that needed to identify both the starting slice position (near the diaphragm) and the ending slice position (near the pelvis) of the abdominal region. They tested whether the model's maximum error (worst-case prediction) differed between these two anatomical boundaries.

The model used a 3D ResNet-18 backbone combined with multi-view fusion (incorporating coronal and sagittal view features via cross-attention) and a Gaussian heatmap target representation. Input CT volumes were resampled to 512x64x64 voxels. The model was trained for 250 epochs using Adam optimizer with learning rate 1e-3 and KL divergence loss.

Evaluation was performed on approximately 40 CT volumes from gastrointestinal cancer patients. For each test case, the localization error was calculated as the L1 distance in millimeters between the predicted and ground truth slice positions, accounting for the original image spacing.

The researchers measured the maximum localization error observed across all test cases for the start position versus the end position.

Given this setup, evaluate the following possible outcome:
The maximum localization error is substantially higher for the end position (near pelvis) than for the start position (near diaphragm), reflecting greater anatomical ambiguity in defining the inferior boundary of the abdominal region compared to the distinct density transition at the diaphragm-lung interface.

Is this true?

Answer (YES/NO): NO